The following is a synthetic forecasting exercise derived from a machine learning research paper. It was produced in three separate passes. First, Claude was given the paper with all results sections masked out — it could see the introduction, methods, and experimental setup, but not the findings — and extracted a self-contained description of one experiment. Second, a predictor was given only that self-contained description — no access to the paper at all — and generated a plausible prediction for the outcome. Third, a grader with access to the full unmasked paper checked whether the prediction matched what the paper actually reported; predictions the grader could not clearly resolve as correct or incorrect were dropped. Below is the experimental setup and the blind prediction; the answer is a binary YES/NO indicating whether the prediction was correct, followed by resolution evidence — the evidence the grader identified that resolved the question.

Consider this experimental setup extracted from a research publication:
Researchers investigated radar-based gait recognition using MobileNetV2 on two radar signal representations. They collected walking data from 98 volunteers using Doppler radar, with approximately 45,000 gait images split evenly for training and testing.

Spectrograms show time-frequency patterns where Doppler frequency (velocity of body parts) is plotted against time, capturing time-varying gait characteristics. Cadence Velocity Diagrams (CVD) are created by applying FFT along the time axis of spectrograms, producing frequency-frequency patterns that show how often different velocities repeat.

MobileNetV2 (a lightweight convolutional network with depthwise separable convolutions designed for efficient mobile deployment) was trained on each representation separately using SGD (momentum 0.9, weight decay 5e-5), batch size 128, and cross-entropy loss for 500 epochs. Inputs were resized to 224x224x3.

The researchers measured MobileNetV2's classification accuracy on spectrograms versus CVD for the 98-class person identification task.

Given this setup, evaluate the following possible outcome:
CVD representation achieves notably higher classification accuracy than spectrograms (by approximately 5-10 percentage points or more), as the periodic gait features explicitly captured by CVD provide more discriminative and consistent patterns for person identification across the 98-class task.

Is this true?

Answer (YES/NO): NO